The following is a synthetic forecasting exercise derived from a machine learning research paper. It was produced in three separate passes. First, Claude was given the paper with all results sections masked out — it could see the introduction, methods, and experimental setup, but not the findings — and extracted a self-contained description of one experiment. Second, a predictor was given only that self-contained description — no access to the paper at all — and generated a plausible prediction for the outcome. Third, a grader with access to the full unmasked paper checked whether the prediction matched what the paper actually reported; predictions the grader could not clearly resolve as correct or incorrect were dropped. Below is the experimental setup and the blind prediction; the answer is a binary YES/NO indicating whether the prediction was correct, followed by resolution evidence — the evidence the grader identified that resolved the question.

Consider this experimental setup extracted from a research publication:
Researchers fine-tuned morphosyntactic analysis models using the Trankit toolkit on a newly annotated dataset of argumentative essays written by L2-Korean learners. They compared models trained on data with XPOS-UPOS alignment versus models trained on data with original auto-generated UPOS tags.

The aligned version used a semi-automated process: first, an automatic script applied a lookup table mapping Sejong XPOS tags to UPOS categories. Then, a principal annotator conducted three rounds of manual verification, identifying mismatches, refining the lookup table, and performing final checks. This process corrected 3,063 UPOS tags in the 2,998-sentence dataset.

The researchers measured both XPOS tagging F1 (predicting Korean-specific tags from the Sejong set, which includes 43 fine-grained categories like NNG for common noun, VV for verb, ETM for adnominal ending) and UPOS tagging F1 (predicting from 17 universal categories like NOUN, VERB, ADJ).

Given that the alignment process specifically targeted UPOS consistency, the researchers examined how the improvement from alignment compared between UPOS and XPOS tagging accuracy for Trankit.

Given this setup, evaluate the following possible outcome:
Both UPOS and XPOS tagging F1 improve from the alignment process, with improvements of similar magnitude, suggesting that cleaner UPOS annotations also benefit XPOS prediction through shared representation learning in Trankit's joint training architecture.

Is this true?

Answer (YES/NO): YES